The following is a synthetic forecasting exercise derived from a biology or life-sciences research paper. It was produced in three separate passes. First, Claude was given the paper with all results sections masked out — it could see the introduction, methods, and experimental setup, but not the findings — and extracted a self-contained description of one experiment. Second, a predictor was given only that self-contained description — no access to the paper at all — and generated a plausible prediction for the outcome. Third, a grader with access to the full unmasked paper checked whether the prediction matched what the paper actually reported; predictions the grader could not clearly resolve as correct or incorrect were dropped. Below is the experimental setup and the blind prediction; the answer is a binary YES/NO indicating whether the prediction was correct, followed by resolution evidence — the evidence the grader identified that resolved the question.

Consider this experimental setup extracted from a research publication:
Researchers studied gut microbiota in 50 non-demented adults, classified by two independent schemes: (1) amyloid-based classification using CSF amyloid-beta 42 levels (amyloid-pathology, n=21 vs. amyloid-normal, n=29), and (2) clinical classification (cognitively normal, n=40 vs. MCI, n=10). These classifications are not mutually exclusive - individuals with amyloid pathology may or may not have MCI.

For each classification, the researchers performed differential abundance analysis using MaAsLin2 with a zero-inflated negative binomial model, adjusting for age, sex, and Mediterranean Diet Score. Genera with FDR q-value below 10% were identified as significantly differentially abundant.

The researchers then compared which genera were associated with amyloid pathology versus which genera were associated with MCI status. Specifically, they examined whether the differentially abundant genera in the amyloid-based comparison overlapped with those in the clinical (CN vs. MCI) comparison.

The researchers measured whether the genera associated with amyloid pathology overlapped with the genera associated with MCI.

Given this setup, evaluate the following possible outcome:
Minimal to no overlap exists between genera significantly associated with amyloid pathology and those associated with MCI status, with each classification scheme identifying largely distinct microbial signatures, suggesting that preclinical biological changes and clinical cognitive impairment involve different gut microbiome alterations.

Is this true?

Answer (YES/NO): NO